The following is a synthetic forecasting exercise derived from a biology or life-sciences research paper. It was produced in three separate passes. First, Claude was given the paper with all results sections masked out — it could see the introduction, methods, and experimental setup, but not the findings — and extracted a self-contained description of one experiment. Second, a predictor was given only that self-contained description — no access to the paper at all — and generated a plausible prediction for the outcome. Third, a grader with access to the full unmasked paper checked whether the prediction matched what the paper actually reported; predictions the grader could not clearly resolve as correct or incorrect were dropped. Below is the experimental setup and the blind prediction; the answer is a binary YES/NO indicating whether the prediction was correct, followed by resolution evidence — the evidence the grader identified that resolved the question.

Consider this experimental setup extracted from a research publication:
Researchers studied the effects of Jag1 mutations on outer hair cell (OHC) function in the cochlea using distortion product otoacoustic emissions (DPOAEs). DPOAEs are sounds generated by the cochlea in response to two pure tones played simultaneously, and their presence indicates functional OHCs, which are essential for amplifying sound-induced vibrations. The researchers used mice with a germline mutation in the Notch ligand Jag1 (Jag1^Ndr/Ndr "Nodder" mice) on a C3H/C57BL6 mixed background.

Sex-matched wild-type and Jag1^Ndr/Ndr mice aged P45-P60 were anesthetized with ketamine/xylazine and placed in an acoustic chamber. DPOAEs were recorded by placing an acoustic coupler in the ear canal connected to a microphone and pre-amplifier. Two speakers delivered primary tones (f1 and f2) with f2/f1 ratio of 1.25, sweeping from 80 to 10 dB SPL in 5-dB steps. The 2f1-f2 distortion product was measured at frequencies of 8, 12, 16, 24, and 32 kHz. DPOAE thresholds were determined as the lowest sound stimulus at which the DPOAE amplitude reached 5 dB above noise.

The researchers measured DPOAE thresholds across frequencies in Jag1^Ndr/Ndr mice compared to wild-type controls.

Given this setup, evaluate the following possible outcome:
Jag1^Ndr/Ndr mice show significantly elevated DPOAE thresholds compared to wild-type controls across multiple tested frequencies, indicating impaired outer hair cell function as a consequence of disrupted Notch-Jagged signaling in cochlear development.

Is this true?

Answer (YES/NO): YES